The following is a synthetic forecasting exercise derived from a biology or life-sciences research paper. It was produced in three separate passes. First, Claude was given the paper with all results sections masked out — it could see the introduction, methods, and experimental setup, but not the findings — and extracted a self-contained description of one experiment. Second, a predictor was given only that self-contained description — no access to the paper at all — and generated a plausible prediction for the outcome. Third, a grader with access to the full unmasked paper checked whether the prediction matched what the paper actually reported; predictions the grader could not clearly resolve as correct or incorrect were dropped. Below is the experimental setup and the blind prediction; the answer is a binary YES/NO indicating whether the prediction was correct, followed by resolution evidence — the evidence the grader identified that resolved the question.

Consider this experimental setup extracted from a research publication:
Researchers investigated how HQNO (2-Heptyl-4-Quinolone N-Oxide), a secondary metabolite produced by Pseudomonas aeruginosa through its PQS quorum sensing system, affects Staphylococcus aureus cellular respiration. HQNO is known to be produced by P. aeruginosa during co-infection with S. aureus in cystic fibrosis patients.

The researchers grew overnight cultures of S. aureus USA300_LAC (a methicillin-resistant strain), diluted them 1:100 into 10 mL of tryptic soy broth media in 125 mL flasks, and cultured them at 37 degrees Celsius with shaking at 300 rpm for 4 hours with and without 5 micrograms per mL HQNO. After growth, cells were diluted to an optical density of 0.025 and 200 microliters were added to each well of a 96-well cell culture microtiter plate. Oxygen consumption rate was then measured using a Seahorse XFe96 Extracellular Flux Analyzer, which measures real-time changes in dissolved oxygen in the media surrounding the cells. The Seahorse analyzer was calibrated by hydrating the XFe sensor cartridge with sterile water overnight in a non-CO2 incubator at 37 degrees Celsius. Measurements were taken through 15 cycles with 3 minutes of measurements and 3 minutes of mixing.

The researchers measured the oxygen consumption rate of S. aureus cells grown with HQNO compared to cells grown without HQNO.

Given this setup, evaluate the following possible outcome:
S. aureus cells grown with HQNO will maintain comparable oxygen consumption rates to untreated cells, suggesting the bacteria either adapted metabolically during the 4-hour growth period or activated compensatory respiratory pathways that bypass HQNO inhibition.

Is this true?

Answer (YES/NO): NO